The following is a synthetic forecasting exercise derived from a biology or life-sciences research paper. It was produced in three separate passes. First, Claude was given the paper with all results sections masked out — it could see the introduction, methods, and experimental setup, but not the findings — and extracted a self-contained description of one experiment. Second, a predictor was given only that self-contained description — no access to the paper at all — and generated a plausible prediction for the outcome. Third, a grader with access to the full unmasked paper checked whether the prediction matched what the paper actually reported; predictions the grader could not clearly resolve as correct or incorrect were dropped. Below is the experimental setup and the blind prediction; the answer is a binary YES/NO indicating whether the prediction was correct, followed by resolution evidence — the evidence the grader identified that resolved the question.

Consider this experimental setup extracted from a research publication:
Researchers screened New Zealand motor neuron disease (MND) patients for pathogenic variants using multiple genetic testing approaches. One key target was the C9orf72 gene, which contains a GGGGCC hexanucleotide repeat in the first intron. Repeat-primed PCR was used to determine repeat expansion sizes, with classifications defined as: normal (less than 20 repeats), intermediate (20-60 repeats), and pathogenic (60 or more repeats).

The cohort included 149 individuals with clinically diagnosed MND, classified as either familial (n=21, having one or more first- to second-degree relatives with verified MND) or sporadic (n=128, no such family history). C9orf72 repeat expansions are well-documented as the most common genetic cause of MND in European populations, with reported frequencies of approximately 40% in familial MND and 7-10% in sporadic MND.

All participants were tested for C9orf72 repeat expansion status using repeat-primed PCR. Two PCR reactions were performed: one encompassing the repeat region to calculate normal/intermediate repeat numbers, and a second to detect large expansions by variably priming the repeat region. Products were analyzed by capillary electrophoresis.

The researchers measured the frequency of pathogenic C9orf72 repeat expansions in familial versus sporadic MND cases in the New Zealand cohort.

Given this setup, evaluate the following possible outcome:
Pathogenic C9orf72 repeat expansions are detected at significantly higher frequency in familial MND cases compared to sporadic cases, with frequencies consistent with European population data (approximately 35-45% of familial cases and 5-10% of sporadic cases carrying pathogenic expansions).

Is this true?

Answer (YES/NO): NO